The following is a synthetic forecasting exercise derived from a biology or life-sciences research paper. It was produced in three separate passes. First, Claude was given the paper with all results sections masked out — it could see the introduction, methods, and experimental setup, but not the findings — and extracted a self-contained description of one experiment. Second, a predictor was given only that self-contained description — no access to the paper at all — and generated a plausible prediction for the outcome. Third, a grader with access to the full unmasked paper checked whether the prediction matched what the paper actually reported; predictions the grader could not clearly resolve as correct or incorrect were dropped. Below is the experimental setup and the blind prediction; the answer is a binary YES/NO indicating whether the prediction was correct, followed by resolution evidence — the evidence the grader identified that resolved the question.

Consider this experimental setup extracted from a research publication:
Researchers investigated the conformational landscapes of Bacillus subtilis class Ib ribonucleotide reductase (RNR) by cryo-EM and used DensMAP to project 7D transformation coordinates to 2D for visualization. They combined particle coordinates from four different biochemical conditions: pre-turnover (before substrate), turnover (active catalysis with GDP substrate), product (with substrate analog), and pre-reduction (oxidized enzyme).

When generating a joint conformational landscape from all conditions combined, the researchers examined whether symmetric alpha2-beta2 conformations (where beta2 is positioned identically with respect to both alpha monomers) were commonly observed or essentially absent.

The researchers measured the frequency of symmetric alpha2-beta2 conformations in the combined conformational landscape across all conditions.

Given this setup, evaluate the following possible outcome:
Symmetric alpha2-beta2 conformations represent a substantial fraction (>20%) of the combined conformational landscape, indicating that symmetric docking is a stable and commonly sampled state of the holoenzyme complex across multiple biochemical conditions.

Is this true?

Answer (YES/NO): NO